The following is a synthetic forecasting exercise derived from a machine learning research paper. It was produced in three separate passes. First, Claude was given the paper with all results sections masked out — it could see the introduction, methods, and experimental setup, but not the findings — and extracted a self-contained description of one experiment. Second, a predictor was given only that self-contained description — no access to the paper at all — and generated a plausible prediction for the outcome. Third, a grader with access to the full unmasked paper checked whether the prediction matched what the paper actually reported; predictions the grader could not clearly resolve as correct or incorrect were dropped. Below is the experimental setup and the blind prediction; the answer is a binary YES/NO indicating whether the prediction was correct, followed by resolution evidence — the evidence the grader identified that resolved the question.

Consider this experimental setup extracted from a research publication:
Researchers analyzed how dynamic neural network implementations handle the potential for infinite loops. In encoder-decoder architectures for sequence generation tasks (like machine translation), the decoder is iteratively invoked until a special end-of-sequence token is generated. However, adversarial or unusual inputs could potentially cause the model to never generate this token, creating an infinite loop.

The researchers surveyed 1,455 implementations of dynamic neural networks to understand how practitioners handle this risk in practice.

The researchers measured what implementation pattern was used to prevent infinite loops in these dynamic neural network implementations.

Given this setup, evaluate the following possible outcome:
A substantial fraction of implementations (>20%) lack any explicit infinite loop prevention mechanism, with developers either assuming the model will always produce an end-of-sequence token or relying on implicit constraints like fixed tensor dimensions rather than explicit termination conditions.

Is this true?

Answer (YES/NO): NO